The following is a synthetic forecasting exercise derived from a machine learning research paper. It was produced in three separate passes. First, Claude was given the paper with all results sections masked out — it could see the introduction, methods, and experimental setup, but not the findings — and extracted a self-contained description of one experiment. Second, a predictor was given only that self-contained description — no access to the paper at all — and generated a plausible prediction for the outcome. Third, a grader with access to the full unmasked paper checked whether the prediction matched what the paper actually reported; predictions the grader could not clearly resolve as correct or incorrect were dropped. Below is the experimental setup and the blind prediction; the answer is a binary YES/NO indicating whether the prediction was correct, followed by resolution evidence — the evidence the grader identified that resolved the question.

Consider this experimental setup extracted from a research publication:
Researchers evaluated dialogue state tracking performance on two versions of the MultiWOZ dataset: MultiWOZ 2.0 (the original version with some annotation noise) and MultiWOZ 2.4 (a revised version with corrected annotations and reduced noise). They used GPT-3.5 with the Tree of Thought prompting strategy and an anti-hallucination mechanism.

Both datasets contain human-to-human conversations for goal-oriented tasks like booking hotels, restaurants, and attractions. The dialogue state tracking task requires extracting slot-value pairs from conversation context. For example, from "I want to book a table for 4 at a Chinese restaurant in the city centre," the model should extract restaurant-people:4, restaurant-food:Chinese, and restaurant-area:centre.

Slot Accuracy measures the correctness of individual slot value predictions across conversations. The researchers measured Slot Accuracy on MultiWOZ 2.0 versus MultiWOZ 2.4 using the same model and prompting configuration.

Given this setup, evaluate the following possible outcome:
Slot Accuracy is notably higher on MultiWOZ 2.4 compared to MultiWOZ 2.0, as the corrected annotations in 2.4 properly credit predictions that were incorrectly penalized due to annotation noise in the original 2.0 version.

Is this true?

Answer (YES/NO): YES